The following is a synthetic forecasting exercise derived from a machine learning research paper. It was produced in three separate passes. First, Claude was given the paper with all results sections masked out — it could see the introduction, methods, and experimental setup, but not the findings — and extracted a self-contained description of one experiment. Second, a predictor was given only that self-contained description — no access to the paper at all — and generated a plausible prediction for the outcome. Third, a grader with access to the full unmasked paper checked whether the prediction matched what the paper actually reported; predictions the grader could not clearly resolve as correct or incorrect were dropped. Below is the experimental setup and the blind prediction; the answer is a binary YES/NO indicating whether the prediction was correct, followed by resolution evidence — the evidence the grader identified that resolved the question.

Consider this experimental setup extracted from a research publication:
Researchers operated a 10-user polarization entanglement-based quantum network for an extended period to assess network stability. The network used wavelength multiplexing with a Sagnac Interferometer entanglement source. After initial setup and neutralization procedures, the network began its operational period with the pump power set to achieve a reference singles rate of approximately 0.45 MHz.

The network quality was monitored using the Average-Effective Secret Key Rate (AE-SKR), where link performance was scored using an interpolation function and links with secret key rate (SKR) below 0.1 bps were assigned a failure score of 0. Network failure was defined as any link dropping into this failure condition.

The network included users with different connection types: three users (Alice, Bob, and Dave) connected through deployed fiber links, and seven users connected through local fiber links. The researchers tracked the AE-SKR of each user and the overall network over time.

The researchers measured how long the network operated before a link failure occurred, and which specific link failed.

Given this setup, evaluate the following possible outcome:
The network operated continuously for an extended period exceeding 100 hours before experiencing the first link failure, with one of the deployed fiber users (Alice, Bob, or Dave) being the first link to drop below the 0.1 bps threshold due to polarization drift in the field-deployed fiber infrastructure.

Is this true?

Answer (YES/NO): NO